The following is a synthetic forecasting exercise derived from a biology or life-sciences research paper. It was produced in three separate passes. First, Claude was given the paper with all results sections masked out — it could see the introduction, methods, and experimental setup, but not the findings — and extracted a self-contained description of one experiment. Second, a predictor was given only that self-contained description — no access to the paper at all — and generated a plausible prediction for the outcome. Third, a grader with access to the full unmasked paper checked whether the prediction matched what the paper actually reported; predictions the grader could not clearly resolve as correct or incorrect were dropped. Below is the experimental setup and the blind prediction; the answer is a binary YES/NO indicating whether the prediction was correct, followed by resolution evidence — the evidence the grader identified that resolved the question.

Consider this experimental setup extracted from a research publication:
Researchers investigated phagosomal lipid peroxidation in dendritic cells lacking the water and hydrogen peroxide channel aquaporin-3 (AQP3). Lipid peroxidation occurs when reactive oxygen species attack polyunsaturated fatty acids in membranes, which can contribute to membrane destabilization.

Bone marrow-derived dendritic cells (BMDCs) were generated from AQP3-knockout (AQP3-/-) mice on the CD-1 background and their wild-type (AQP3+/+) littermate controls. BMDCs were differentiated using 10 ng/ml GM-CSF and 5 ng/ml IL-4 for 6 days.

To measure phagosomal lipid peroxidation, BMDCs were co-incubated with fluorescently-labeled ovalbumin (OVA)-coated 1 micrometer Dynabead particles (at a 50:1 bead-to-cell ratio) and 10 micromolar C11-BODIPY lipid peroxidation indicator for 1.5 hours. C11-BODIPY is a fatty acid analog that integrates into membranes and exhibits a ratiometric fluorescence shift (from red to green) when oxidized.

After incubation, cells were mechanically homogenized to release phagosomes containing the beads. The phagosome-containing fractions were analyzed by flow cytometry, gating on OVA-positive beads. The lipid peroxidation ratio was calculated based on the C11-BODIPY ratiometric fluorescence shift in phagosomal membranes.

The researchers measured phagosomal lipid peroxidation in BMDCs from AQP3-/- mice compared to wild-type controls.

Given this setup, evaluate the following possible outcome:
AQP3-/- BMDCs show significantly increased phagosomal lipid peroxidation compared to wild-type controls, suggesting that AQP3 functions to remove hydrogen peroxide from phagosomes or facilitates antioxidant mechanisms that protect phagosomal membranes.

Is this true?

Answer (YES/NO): NO